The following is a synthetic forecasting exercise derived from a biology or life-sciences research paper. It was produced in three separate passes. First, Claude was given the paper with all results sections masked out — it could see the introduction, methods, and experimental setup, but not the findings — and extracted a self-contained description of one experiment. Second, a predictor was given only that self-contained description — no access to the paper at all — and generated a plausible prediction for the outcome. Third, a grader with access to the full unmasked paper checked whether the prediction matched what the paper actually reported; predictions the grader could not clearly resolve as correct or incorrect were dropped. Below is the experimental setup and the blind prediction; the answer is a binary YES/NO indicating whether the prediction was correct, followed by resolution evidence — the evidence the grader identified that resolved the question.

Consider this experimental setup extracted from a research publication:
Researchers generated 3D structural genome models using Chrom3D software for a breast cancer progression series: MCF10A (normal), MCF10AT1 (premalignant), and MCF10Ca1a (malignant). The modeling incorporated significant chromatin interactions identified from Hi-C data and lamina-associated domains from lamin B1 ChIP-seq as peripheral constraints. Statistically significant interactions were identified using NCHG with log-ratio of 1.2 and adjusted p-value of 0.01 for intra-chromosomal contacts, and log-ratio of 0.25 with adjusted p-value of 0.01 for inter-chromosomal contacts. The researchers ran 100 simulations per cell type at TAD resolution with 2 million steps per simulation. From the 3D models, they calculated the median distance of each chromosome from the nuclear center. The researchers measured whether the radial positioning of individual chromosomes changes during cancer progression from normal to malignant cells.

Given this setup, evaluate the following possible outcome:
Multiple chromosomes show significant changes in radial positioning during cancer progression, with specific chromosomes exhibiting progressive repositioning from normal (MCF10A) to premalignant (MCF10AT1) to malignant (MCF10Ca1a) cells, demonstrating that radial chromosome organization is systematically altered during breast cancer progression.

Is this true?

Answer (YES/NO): NO